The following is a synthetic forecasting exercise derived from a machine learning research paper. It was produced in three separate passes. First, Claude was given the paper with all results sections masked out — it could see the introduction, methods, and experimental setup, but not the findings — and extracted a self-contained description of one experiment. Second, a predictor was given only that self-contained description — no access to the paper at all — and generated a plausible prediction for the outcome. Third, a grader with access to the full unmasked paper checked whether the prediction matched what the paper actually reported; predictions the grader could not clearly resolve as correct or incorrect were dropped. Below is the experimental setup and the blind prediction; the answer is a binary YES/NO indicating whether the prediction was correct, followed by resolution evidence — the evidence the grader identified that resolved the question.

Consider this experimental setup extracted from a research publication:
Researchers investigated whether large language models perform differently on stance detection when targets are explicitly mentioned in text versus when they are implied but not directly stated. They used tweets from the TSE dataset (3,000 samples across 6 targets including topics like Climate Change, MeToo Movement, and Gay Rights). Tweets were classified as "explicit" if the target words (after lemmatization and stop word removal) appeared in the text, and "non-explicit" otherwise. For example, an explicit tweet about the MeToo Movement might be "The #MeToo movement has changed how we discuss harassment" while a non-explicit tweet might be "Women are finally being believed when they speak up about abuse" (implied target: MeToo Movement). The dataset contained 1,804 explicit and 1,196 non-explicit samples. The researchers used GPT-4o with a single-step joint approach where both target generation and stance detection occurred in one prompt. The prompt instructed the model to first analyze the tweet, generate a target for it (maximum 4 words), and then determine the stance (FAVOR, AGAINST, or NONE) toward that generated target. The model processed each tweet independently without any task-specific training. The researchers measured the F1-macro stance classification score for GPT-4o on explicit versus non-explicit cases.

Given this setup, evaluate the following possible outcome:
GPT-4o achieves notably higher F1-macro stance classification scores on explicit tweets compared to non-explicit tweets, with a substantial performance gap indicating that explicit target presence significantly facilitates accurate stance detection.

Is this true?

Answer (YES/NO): YES